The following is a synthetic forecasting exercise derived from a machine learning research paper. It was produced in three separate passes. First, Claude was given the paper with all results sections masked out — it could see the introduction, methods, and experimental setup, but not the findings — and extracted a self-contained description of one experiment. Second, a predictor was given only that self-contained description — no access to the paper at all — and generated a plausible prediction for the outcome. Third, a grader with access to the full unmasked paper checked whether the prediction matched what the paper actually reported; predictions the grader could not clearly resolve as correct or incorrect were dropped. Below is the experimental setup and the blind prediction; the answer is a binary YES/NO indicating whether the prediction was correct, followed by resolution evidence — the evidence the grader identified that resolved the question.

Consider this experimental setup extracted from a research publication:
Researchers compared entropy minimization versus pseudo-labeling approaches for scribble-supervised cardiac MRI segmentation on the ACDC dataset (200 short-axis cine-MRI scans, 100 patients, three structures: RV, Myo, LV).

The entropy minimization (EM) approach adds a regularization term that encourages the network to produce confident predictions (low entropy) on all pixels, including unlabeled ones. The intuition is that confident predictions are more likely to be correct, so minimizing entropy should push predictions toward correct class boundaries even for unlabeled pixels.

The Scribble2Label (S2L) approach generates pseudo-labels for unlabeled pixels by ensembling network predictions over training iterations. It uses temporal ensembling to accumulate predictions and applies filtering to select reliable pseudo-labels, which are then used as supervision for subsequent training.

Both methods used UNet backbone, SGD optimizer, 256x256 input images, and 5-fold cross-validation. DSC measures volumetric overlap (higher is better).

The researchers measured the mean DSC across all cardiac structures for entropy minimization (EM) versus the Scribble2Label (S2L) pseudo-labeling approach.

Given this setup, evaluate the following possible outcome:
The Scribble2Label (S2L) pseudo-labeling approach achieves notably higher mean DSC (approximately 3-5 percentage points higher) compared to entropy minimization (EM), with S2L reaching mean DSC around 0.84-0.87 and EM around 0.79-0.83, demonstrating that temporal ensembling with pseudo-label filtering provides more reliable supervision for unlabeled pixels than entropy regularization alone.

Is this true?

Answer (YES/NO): NO